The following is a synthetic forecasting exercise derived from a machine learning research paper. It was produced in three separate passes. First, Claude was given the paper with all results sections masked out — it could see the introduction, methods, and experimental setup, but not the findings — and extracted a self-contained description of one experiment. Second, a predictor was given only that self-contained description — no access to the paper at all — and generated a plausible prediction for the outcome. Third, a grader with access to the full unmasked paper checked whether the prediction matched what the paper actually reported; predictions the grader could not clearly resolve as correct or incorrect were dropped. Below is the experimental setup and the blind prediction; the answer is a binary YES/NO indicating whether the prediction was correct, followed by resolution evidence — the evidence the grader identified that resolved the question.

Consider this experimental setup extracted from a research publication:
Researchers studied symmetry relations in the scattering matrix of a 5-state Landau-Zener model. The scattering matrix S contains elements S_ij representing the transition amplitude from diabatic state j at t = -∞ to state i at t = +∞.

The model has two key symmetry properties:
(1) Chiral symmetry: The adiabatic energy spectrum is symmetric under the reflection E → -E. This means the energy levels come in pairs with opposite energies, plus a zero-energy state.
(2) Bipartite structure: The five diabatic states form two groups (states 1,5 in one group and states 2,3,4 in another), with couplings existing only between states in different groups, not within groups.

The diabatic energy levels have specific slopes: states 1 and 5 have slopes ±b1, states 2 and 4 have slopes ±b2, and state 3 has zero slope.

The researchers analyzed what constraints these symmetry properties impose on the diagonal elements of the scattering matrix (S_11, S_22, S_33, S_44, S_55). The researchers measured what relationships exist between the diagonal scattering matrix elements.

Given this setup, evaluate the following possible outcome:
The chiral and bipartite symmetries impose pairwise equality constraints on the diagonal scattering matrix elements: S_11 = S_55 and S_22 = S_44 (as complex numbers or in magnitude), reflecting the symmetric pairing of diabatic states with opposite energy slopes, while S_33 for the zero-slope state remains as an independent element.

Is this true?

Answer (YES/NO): YES